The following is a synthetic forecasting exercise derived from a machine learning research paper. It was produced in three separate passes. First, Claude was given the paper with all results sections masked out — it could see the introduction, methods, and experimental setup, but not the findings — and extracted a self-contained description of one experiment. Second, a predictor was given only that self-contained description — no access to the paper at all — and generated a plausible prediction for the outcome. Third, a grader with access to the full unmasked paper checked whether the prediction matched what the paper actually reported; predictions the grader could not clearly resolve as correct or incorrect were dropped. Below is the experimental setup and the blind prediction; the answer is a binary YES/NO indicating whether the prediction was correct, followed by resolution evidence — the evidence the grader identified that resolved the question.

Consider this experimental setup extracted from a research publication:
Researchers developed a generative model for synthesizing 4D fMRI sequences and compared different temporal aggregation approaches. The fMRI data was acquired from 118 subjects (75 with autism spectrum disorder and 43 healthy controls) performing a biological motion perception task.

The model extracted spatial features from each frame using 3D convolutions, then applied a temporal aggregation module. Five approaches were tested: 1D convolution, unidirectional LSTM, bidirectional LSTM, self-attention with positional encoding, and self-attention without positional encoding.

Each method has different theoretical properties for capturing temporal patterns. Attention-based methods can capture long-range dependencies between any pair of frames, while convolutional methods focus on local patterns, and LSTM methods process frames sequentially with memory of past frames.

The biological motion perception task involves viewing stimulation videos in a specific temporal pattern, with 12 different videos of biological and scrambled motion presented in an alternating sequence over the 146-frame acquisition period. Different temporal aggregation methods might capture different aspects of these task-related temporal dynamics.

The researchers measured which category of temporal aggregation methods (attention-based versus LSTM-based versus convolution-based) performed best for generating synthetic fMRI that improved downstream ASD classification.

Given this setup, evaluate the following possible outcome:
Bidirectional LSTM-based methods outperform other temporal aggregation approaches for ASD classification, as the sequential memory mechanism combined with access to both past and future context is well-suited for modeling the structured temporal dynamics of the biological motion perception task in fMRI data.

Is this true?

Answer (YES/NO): NO